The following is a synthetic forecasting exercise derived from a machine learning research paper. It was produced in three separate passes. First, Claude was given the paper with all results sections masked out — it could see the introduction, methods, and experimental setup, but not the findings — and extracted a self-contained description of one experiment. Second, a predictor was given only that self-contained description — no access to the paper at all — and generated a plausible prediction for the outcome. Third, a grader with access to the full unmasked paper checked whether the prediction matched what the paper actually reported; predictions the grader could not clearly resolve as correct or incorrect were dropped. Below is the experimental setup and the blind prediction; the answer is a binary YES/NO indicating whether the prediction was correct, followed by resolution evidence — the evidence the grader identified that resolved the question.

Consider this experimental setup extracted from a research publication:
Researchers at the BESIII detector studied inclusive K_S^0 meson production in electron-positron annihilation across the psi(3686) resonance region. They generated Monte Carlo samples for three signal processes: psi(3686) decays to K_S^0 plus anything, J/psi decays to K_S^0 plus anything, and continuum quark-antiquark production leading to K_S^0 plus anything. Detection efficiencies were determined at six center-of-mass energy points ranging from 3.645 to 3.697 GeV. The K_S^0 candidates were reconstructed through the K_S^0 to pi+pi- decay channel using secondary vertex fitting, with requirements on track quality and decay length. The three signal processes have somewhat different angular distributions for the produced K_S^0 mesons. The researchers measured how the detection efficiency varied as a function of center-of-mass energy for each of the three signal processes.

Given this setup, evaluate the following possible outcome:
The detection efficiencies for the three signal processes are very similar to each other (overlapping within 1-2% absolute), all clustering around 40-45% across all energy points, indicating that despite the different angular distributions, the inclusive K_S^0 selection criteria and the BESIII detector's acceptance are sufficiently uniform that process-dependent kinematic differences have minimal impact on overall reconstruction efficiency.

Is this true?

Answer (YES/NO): NO